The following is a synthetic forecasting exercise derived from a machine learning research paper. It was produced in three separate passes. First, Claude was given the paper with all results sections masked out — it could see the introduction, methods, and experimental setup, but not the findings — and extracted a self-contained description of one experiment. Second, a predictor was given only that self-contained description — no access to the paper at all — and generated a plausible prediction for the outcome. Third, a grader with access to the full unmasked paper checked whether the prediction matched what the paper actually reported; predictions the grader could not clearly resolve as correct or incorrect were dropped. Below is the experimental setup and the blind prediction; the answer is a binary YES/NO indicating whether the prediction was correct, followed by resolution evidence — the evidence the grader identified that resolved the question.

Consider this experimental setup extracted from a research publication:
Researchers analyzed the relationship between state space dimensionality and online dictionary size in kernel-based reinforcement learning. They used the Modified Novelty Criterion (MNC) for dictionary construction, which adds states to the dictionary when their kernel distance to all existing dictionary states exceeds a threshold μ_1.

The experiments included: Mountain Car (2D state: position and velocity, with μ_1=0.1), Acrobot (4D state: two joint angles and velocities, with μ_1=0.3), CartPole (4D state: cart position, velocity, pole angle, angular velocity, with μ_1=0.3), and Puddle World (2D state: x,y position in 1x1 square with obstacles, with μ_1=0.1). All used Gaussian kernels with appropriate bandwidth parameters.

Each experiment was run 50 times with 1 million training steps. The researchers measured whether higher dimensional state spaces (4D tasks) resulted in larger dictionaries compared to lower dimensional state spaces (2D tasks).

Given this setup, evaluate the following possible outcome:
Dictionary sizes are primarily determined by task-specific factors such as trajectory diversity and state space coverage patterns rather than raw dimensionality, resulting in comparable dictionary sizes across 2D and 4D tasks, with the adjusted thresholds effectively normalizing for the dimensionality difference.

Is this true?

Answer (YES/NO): NO